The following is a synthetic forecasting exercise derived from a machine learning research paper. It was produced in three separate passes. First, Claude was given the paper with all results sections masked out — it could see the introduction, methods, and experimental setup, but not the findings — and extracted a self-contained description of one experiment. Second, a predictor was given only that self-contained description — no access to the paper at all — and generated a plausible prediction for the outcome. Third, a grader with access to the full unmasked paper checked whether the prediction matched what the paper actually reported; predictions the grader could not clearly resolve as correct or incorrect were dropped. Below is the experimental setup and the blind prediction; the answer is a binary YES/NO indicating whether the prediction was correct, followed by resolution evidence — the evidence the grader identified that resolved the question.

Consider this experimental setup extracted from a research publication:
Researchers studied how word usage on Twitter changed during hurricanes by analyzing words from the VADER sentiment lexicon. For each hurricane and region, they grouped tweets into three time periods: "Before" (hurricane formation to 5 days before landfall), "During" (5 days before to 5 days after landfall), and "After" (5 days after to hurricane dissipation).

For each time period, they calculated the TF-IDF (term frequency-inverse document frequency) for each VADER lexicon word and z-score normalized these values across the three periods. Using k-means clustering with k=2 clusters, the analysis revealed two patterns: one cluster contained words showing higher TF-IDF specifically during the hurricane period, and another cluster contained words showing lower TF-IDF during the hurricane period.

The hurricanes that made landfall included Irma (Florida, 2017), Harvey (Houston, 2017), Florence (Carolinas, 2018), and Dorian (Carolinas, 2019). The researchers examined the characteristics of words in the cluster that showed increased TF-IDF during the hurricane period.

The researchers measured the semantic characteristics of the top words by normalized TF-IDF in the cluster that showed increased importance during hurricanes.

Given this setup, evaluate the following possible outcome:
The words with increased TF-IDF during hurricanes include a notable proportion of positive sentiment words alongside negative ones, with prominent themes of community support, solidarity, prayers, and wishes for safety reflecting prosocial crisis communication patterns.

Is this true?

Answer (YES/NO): NO